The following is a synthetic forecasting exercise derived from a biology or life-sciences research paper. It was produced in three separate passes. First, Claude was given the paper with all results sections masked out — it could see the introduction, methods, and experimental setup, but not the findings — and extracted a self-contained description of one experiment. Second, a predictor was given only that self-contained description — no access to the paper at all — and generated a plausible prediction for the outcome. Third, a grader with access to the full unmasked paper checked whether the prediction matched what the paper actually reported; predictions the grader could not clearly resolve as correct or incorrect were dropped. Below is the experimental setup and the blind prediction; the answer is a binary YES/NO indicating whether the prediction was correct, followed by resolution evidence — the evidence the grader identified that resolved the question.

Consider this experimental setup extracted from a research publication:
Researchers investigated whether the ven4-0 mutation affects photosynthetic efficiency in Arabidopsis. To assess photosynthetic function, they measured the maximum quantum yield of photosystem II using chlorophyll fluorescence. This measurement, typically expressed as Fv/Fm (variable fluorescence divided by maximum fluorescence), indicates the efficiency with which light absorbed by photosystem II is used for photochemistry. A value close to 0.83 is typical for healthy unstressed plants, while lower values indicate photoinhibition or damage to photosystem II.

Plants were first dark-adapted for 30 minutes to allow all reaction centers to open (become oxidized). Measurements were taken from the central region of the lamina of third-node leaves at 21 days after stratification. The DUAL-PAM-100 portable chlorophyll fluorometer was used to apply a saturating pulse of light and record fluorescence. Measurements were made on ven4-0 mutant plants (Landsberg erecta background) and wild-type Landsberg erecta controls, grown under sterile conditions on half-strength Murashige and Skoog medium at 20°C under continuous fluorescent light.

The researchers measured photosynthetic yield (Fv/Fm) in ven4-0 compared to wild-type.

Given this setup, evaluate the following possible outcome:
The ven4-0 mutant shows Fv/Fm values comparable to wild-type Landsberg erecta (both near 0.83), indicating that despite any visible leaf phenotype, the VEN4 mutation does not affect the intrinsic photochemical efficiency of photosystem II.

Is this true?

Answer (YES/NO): NO